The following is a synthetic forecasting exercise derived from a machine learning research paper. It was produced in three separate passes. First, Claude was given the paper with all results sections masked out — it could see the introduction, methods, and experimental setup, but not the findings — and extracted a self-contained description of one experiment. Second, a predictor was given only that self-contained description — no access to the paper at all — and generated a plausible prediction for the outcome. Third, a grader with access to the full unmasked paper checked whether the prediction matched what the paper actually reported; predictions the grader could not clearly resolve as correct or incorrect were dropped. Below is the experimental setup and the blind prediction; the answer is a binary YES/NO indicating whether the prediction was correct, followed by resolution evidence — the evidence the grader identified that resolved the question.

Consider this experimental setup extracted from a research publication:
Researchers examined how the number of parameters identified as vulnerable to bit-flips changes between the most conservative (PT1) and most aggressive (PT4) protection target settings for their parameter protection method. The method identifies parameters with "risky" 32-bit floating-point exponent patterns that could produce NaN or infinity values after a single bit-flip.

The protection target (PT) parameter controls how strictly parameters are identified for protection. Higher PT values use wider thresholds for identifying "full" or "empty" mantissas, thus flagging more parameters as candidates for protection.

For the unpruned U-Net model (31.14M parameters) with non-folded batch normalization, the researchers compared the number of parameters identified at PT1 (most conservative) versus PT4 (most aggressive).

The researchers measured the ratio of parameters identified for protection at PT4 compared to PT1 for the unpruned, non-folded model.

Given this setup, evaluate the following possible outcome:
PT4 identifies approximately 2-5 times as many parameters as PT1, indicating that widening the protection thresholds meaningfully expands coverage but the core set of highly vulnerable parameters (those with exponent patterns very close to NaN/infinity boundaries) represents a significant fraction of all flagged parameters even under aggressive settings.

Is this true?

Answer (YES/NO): NO